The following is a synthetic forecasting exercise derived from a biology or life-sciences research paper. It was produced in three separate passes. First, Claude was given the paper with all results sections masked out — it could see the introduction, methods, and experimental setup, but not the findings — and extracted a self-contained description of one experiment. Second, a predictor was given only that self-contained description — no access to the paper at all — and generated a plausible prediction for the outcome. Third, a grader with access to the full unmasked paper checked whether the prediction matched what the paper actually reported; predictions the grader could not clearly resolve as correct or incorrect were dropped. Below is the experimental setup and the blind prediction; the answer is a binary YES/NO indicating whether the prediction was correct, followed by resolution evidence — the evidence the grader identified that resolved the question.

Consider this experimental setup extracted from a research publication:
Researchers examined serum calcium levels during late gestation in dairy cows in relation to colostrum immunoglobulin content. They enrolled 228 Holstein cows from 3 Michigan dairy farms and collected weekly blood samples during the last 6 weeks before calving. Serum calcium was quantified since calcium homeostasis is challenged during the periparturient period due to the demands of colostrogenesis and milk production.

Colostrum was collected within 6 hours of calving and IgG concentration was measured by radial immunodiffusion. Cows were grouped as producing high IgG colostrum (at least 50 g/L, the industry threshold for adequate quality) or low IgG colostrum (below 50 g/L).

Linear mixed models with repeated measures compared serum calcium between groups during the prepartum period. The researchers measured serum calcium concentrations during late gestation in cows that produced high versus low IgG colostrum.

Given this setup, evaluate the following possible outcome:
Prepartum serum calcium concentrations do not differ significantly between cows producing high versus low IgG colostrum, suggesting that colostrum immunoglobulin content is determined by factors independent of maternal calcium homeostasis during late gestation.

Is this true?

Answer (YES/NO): YES